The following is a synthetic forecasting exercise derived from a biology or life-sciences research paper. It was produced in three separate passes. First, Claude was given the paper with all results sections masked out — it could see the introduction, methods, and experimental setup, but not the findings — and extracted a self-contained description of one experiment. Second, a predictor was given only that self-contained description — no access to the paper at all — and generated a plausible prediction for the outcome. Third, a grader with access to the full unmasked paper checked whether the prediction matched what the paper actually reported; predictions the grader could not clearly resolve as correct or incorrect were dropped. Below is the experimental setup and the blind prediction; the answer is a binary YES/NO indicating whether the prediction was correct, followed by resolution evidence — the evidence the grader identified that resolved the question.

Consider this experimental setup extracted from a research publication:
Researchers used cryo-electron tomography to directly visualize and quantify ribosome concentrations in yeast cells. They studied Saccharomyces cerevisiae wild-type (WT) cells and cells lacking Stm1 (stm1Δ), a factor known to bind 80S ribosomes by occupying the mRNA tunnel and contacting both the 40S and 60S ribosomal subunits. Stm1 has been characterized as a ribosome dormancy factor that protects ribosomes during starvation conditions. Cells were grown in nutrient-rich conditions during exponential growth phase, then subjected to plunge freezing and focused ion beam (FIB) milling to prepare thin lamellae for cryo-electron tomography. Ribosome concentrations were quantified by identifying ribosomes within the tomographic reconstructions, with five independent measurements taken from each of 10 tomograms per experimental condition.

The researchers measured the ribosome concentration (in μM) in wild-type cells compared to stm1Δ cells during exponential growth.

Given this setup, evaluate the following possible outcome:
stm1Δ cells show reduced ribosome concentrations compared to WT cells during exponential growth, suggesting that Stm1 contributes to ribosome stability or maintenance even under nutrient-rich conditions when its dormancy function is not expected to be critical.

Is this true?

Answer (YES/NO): NO